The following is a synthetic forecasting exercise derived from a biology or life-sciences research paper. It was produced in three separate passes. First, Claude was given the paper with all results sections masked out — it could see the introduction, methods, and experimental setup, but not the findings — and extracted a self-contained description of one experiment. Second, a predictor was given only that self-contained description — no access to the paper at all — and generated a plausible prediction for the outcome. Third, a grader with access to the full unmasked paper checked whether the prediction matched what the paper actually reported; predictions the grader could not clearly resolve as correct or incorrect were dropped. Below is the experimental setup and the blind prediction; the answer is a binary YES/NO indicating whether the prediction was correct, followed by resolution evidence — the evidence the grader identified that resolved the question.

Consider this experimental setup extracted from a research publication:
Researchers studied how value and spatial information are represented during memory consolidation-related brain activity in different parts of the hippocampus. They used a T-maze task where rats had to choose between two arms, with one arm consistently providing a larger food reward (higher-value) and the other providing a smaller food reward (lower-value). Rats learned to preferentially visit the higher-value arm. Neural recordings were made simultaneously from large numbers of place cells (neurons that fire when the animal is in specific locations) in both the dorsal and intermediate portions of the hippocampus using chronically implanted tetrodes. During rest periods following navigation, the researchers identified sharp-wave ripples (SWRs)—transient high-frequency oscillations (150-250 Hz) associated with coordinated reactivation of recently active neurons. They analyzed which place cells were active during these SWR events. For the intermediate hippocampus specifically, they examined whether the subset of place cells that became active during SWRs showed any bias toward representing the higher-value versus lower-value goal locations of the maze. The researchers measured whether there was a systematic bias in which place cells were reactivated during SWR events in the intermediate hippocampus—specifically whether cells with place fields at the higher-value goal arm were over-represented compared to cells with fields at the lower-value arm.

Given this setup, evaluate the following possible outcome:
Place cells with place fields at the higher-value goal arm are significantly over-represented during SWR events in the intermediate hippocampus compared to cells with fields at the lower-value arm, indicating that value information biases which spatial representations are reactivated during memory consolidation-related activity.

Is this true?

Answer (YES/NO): YES